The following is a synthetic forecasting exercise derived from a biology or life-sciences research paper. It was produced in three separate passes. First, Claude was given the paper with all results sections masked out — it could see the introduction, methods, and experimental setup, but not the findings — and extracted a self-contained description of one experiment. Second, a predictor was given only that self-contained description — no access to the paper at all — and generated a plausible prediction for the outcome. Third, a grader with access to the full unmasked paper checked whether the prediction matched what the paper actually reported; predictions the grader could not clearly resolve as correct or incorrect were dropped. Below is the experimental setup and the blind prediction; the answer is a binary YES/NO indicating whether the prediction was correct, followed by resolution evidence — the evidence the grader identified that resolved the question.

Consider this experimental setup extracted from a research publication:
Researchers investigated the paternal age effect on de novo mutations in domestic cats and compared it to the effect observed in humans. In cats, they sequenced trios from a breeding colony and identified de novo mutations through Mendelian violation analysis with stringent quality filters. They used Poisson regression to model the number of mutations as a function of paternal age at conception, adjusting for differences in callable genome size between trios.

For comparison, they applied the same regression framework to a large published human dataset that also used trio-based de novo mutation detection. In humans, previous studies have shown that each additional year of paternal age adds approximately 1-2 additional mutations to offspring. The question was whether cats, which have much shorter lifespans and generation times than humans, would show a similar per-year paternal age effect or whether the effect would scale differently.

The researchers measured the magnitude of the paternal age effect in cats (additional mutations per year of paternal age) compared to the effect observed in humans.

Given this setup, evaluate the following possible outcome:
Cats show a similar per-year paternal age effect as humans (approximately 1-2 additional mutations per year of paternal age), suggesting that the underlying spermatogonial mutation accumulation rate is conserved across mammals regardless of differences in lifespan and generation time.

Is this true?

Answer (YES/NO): YES